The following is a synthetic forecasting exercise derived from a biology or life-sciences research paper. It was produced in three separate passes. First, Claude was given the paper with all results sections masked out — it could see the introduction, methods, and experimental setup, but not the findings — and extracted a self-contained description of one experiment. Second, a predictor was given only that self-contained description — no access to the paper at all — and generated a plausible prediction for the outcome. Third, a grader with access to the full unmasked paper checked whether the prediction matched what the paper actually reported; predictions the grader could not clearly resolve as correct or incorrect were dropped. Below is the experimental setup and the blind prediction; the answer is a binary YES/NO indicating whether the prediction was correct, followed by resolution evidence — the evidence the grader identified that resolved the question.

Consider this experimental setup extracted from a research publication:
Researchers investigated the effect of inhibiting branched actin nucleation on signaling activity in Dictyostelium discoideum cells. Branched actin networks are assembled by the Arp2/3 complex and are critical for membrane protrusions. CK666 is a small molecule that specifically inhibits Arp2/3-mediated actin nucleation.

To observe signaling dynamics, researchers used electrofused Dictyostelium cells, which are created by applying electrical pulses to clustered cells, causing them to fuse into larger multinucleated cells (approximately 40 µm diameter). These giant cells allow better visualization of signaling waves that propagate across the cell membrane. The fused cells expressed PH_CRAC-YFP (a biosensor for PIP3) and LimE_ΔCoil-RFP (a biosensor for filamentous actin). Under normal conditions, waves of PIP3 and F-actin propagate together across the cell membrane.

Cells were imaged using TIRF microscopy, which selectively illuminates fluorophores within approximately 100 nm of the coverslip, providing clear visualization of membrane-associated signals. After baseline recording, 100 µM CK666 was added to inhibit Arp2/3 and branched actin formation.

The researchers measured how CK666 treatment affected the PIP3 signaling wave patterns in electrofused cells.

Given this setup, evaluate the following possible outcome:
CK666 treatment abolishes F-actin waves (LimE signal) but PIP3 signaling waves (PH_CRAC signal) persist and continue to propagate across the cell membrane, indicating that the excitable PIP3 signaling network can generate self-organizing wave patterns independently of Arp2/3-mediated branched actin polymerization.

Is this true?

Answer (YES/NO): NO